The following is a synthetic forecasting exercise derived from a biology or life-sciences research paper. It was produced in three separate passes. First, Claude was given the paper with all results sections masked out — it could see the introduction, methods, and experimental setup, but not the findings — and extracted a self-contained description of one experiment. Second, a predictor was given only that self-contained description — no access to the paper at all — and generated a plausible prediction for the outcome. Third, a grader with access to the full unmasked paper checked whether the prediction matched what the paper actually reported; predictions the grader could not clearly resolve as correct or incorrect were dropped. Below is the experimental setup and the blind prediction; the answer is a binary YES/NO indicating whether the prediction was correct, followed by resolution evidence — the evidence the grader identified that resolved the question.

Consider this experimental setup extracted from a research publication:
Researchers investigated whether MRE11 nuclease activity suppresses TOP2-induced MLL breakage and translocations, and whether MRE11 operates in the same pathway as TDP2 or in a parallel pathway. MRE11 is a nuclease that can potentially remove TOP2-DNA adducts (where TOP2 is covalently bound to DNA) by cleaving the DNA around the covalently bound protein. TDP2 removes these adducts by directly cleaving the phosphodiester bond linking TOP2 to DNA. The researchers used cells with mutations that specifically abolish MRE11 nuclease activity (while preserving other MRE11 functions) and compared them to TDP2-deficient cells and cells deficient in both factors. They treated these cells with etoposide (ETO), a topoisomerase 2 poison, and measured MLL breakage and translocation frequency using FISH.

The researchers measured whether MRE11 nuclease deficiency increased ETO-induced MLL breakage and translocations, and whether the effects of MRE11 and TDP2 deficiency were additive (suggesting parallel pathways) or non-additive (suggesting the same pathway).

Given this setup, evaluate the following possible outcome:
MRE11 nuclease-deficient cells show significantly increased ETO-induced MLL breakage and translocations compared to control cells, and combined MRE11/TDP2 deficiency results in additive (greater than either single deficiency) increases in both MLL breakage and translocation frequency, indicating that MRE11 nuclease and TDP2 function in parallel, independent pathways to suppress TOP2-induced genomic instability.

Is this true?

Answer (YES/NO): YES